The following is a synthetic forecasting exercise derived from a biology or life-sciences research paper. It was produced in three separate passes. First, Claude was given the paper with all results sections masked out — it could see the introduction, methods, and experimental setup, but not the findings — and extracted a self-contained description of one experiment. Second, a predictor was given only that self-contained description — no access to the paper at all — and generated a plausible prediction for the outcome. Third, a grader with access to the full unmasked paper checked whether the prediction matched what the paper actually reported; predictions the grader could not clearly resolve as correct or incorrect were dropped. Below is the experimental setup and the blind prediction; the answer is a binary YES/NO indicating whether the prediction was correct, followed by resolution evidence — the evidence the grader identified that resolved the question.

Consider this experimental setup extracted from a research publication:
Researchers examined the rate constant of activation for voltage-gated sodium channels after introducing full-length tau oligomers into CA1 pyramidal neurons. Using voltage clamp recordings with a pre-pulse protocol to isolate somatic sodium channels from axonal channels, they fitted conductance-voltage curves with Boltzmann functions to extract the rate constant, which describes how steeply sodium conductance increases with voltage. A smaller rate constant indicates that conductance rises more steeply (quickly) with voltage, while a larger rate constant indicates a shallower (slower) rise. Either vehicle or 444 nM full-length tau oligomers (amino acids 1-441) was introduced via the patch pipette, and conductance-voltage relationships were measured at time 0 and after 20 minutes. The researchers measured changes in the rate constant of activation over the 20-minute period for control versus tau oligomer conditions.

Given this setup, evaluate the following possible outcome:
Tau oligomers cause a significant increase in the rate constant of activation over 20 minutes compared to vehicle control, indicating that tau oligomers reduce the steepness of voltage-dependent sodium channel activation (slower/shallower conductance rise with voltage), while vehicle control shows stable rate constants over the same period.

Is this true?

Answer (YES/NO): YES